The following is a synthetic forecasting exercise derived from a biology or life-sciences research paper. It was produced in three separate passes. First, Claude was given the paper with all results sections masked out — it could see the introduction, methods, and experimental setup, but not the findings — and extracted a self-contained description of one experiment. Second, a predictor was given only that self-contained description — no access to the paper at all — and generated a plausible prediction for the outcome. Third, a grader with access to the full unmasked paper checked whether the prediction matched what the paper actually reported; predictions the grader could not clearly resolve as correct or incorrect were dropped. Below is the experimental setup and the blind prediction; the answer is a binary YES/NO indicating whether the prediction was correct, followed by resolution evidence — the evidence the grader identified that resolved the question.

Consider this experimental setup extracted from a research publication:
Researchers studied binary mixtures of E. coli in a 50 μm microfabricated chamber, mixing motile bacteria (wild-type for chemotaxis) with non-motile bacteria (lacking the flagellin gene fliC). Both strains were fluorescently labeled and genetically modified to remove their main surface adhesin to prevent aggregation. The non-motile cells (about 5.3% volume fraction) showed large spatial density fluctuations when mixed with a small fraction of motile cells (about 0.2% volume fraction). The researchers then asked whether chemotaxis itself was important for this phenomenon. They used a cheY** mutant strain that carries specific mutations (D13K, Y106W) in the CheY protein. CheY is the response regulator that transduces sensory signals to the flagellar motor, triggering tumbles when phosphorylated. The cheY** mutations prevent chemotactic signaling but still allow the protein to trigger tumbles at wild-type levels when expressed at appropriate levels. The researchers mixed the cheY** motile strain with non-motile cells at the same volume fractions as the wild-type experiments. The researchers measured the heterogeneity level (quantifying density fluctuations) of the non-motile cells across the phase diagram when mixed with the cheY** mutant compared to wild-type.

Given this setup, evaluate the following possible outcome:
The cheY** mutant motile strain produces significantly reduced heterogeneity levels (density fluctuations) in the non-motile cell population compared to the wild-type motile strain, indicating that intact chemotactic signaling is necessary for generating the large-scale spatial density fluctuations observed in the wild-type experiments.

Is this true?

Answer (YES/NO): NO